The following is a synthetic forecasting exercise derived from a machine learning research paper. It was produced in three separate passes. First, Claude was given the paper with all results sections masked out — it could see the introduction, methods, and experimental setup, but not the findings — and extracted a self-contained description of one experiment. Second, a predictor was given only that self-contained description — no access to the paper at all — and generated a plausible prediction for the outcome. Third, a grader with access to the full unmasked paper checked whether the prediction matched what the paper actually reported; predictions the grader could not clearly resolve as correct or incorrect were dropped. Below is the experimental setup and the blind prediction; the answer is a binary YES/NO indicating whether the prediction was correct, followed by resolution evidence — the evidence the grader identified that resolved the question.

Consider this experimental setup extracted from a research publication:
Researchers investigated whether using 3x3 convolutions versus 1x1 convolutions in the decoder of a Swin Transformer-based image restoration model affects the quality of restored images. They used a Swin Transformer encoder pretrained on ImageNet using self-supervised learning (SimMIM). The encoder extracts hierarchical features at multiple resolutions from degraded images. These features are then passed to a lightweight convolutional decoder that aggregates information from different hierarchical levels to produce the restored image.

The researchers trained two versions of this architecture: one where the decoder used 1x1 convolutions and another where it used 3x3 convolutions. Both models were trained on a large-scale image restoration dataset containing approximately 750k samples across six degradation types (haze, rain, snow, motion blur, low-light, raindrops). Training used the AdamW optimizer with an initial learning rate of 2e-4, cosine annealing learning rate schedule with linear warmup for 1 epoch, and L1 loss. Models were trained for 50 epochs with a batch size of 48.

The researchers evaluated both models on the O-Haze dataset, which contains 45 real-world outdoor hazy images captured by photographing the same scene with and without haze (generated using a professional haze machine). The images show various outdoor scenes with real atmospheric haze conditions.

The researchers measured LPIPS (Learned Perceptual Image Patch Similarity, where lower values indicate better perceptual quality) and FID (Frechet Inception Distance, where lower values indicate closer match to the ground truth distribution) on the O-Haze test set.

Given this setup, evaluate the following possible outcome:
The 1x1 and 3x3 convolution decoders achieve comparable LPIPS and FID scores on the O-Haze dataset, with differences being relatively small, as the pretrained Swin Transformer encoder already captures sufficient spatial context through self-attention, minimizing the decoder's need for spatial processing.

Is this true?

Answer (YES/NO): NO